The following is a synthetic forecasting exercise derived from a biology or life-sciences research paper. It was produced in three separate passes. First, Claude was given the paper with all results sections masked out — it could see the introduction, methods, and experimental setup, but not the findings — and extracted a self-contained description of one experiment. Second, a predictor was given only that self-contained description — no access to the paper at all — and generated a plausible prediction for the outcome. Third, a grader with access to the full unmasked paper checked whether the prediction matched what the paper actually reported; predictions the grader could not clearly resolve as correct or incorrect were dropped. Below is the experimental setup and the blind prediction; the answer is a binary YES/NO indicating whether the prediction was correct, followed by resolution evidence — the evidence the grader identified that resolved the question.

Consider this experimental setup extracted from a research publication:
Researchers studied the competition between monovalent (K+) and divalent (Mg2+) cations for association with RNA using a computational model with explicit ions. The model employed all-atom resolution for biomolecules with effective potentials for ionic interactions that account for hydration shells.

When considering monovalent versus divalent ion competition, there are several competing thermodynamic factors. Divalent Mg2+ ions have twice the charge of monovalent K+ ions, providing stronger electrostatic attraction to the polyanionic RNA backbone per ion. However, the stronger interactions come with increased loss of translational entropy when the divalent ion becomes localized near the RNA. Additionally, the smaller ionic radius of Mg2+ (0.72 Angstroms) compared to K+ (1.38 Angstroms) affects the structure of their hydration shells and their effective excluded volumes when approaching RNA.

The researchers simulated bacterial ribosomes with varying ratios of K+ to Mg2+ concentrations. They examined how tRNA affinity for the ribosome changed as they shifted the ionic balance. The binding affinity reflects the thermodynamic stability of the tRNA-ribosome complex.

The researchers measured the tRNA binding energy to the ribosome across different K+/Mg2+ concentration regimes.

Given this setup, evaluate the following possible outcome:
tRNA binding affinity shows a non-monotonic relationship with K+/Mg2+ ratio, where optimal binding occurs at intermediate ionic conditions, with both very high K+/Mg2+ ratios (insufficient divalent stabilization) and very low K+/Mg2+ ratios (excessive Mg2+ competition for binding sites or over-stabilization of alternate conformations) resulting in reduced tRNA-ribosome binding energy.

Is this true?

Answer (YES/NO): NO